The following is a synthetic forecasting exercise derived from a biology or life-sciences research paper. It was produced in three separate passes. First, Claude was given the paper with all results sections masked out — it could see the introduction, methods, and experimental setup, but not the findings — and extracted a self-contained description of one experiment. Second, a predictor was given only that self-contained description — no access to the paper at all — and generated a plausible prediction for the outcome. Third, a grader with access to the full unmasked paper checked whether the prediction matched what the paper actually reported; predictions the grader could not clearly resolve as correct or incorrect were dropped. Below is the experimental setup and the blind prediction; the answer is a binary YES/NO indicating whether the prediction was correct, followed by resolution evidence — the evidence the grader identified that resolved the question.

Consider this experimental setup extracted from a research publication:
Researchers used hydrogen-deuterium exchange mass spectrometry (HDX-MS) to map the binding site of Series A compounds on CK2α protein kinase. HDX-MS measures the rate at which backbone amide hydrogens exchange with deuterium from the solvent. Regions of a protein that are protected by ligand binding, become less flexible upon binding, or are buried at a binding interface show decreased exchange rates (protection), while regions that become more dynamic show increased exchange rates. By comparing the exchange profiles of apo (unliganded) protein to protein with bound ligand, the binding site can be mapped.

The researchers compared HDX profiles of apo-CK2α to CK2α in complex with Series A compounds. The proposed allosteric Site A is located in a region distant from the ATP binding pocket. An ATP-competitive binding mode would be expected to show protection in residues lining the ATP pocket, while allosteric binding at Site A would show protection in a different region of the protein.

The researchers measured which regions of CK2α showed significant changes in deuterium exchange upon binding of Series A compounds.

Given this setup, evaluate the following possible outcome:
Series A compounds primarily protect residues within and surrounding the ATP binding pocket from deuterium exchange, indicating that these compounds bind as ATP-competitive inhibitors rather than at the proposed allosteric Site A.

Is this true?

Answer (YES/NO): YES